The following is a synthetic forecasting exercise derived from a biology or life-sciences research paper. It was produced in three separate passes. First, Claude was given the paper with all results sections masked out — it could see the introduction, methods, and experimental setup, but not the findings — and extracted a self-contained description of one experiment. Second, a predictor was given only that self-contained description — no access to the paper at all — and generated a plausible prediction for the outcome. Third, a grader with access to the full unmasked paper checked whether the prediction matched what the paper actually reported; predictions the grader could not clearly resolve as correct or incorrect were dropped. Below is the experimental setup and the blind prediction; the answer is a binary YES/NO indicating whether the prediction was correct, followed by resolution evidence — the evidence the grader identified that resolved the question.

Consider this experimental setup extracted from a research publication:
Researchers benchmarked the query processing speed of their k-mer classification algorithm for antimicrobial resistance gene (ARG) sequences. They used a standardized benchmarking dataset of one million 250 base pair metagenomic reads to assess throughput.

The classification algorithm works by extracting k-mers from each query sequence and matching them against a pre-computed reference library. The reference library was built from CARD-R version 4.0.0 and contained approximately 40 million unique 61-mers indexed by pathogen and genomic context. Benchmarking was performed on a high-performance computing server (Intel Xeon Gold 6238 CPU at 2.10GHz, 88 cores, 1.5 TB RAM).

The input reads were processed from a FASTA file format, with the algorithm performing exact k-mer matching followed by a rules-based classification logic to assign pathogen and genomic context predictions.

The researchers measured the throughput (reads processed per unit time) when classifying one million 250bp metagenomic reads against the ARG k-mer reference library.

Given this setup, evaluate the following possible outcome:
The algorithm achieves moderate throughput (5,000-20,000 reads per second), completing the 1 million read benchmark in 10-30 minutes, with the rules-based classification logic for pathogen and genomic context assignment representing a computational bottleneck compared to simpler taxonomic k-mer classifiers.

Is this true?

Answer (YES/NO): NO